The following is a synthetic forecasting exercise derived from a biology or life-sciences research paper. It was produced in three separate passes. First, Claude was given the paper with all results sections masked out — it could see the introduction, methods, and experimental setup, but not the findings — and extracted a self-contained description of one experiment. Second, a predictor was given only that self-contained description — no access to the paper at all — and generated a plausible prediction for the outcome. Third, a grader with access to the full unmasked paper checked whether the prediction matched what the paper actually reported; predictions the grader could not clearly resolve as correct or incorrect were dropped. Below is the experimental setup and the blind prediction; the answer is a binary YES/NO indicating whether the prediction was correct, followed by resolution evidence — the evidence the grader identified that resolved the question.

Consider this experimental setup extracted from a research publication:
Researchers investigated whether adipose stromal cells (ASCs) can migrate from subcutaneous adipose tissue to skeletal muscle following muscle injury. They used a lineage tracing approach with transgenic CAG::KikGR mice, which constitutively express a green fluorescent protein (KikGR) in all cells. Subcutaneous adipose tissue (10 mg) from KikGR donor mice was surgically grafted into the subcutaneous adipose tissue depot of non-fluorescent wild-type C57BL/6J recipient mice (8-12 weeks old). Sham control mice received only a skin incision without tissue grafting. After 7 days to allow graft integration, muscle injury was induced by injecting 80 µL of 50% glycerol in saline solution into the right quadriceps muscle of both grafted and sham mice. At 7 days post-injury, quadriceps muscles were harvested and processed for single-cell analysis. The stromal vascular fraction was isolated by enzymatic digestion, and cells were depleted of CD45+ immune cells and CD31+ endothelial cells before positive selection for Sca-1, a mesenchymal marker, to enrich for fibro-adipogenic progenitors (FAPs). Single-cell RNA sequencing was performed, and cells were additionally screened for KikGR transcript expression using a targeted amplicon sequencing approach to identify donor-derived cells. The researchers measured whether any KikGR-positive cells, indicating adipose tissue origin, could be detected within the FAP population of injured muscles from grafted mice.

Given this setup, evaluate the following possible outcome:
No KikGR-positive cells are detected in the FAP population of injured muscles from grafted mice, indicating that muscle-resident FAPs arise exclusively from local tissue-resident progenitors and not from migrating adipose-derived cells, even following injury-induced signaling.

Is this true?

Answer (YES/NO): NO